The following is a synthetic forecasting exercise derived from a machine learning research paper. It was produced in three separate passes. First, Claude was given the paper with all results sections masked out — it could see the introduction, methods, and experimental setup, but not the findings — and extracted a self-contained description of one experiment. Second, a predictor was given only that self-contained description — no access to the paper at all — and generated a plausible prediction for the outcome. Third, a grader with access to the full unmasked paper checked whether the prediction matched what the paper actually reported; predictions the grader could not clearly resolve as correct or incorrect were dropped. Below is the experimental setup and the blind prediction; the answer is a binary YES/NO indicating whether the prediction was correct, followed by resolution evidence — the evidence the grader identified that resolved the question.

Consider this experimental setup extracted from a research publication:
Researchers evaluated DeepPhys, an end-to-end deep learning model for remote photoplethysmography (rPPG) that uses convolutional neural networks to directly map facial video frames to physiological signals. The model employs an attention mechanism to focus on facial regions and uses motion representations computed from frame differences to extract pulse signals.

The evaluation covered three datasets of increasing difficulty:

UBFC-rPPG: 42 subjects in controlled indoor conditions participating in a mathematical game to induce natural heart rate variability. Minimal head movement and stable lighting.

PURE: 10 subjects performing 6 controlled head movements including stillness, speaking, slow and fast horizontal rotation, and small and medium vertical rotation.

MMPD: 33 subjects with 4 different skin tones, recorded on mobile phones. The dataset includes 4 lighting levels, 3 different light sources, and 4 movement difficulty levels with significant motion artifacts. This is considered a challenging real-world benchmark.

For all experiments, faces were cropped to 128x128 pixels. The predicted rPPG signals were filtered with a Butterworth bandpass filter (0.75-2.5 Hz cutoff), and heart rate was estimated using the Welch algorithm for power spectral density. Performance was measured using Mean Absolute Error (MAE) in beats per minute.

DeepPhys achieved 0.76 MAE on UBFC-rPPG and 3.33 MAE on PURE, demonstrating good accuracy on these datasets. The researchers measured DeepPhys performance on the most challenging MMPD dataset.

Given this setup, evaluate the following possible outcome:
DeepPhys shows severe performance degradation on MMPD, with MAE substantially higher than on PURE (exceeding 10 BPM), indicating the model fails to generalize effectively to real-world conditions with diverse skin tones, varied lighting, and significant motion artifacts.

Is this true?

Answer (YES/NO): YES